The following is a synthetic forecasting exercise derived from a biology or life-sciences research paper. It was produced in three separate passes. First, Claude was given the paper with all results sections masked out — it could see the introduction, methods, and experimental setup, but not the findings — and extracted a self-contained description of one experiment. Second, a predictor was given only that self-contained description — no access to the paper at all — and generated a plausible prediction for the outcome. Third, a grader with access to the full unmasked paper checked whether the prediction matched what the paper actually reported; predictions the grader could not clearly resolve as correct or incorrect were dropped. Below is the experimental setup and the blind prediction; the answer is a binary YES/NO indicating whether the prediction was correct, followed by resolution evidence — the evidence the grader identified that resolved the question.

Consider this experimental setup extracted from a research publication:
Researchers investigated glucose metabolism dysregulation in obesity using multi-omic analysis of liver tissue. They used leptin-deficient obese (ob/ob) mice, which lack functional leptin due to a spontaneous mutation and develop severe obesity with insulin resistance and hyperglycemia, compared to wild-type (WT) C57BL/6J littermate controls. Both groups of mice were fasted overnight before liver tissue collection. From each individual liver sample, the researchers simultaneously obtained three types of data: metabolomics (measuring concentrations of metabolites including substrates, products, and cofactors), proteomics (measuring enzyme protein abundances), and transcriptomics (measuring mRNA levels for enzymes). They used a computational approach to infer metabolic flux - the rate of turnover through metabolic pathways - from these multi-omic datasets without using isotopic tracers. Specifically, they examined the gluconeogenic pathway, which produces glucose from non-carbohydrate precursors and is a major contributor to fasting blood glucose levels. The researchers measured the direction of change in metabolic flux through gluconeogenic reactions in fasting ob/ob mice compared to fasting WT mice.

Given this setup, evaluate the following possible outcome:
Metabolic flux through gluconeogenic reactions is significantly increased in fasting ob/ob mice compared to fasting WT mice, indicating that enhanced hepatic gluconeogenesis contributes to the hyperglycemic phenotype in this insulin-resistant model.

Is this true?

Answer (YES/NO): YES